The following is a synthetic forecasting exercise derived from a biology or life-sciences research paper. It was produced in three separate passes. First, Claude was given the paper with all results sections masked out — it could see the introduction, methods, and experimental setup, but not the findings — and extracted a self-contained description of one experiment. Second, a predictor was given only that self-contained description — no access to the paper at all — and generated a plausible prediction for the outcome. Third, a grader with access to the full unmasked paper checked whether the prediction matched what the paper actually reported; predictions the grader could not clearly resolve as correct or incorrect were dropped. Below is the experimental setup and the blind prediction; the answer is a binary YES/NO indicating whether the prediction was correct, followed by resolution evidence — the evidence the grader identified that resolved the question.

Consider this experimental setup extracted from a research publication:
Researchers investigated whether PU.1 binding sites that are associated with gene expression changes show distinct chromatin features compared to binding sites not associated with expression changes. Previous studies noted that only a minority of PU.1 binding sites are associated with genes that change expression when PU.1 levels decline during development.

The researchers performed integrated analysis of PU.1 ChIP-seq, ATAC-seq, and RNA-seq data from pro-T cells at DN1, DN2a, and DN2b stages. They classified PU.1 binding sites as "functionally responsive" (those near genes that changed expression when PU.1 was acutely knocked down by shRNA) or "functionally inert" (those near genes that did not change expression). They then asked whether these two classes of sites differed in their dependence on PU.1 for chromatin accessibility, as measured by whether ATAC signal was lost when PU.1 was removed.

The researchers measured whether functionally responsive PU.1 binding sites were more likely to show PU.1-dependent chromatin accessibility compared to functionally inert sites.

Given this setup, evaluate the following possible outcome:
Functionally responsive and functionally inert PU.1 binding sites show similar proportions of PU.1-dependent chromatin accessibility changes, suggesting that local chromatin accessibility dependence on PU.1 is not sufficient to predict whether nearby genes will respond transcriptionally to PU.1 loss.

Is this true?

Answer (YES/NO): NO